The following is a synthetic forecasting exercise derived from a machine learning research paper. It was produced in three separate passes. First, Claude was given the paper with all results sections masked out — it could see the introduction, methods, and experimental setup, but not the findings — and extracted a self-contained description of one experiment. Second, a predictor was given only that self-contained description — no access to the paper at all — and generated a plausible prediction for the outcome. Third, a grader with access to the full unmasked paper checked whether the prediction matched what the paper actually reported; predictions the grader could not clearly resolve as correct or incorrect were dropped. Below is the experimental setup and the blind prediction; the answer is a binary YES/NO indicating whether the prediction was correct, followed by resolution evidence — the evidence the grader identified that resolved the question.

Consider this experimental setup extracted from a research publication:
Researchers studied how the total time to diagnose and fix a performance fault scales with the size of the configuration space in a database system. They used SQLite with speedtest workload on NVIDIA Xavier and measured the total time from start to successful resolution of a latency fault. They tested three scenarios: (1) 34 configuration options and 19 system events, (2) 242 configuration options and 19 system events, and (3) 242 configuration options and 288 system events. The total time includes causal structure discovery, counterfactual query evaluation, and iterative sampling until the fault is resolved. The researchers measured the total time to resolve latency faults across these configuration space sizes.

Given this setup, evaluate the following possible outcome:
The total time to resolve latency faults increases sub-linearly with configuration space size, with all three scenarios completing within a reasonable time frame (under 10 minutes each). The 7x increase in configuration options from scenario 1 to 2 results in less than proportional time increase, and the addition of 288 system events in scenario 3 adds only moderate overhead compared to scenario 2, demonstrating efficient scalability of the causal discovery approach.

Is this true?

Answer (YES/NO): NO